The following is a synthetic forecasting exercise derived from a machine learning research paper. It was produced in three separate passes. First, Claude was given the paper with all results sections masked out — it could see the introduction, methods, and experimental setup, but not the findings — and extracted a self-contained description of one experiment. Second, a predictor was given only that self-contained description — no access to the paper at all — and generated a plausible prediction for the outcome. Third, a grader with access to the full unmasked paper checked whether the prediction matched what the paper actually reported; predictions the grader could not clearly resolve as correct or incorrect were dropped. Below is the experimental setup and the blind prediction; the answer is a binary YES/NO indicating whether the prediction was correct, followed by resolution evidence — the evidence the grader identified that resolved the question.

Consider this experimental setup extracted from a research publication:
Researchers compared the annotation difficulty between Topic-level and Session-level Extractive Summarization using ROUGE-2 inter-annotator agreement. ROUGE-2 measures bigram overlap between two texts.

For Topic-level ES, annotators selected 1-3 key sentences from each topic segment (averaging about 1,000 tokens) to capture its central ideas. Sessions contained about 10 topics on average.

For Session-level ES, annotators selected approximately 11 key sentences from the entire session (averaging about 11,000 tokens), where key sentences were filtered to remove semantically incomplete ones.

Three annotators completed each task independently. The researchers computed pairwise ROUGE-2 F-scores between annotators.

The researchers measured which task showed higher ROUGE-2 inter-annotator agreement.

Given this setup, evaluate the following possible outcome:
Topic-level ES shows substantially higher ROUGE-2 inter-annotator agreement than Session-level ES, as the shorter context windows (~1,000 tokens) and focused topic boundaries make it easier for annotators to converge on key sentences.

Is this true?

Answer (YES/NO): NO